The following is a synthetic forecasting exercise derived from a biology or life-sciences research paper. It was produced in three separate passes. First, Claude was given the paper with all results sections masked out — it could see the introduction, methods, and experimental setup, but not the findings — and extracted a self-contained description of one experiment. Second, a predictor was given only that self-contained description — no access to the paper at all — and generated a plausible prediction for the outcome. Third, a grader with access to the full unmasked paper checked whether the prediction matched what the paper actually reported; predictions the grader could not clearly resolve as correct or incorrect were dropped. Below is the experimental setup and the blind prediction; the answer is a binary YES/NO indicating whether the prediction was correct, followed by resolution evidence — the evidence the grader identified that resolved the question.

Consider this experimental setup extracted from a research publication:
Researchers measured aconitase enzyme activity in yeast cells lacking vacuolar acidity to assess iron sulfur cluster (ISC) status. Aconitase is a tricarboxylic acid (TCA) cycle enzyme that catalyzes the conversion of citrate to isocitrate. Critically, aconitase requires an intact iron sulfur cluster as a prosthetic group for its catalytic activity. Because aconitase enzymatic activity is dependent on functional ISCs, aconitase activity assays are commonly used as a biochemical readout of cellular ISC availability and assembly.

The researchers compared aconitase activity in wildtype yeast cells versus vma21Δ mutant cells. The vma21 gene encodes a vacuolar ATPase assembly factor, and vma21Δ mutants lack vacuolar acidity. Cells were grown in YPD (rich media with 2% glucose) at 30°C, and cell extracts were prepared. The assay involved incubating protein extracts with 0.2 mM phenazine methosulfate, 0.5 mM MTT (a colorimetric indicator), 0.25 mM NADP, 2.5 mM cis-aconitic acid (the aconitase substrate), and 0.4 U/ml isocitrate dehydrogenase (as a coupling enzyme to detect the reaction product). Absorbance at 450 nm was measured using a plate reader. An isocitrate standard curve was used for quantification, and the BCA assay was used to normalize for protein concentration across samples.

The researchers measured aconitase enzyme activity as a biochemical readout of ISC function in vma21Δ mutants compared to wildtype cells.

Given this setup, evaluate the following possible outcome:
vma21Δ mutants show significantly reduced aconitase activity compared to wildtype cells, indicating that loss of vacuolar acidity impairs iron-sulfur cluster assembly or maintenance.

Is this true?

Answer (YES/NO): YES